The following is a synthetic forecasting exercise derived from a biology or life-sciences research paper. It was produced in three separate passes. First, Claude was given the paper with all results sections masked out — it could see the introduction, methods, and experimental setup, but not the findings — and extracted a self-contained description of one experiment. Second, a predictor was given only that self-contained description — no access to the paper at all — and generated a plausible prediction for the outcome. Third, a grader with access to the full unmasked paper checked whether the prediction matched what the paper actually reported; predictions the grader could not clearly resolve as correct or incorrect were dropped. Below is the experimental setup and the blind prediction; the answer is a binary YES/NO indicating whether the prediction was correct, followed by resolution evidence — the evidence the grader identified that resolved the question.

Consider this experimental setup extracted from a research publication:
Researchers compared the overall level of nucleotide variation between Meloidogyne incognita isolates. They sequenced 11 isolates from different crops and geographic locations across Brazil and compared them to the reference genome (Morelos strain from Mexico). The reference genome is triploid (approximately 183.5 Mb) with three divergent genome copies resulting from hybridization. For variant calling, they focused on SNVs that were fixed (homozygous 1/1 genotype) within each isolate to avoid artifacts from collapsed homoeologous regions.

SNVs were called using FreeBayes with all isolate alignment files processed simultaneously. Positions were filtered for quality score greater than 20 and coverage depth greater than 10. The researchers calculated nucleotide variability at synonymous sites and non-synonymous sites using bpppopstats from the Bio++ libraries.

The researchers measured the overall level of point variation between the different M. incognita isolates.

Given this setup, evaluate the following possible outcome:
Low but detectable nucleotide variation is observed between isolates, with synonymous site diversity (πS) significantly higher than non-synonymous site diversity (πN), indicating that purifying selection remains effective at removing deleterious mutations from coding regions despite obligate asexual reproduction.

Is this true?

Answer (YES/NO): NO